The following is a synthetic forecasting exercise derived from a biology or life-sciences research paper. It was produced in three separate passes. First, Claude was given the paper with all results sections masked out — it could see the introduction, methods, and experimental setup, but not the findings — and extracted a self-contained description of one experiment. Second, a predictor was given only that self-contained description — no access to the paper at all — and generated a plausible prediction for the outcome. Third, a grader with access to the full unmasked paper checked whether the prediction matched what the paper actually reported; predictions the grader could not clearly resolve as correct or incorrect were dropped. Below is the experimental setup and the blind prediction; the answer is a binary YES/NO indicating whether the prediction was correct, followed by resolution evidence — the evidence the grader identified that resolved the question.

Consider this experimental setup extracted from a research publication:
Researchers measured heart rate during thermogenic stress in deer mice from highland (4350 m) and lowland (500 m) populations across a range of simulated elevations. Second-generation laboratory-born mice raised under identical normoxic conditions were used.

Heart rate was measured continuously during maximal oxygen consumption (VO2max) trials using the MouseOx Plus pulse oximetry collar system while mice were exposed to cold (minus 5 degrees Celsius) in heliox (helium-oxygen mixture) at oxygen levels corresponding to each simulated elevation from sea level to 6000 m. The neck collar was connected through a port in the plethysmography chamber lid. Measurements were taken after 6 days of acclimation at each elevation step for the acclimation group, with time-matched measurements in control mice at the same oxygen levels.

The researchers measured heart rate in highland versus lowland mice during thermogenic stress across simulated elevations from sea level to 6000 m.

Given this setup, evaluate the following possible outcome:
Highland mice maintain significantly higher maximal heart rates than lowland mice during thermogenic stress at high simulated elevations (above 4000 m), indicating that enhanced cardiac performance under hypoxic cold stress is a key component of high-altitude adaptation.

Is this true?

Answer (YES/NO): NO